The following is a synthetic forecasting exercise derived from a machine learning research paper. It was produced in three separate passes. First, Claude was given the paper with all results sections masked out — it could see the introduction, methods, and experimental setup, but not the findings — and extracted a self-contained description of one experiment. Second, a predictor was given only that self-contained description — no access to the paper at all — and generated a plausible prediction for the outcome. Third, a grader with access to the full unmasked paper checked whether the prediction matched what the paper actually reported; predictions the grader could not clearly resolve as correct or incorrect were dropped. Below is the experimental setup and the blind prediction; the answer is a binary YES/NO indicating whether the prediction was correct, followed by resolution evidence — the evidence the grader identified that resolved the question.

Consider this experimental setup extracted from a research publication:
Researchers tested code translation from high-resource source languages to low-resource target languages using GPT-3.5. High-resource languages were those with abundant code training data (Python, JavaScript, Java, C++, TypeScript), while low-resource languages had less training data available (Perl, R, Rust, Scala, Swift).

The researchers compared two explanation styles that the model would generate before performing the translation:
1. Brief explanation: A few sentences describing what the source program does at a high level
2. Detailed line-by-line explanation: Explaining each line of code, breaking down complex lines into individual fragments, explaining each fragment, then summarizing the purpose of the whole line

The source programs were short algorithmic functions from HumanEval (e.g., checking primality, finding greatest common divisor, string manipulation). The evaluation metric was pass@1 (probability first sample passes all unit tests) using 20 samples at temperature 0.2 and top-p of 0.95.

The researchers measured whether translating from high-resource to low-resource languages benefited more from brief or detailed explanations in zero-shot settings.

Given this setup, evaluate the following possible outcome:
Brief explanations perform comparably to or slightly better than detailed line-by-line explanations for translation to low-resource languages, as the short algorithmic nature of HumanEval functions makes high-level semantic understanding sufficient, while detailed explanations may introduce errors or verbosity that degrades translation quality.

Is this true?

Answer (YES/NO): YES